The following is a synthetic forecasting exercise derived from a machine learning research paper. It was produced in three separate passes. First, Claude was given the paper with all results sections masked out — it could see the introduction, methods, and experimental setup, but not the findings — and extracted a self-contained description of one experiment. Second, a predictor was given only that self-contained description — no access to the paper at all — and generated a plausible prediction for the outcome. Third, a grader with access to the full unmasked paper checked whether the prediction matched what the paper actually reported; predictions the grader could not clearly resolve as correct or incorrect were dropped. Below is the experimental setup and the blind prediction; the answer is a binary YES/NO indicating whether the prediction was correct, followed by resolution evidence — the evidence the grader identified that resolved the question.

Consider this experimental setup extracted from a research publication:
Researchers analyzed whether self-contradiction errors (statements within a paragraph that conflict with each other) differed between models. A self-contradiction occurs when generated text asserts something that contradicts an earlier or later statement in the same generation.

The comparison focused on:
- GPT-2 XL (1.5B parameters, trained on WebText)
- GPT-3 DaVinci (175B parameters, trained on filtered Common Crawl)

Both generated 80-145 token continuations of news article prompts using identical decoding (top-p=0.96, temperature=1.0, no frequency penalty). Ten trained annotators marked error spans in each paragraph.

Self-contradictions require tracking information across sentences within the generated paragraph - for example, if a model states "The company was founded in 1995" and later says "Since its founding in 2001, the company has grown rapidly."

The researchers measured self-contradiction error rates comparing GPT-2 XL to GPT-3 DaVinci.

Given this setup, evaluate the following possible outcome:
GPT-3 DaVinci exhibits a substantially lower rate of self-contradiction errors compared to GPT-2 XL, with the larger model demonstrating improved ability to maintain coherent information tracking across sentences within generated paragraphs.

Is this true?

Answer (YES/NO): NO